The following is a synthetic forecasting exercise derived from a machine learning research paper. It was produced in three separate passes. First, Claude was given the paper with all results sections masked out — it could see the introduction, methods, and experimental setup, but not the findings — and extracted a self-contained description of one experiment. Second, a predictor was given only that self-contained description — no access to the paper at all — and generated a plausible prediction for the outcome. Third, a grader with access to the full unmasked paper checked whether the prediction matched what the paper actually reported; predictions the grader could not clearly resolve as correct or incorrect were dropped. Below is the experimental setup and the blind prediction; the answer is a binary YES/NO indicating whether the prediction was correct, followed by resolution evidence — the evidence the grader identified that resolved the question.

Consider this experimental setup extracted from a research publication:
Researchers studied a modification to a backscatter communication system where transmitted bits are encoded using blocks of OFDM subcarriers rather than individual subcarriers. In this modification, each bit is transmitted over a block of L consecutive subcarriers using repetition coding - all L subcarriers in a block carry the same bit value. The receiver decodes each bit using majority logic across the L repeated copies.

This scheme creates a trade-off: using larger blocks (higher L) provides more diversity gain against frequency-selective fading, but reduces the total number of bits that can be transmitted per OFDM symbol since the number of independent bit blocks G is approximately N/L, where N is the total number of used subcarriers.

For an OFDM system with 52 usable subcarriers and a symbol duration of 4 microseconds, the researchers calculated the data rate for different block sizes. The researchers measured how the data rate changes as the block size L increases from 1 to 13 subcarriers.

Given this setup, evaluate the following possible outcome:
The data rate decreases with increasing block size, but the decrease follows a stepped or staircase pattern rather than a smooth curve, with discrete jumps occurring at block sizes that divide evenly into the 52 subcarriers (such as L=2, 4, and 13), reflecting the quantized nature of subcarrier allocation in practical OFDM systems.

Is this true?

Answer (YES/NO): NO